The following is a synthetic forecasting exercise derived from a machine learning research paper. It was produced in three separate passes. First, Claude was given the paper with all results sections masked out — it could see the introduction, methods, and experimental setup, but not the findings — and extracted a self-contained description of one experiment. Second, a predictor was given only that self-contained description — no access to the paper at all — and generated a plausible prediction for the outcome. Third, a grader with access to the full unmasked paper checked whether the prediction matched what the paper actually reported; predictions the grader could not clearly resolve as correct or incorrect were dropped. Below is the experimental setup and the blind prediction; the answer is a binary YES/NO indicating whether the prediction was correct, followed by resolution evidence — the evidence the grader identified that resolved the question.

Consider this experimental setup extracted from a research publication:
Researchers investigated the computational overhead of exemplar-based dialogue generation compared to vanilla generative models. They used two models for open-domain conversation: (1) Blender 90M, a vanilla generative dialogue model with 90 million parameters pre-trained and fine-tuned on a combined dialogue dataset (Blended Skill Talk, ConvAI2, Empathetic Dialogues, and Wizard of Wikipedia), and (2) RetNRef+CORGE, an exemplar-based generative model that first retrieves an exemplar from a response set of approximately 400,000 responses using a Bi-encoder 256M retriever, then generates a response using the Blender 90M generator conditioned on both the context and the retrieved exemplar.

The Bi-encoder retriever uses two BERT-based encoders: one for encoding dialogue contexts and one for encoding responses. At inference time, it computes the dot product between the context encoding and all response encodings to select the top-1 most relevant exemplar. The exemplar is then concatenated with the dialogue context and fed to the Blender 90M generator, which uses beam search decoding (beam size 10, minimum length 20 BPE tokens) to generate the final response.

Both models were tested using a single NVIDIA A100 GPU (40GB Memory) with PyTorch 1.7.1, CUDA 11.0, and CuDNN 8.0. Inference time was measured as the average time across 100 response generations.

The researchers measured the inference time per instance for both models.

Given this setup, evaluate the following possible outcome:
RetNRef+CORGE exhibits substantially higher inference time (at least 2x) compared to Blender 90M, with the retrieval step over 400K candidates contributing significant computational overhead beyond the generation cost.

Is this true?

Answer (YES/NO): NO